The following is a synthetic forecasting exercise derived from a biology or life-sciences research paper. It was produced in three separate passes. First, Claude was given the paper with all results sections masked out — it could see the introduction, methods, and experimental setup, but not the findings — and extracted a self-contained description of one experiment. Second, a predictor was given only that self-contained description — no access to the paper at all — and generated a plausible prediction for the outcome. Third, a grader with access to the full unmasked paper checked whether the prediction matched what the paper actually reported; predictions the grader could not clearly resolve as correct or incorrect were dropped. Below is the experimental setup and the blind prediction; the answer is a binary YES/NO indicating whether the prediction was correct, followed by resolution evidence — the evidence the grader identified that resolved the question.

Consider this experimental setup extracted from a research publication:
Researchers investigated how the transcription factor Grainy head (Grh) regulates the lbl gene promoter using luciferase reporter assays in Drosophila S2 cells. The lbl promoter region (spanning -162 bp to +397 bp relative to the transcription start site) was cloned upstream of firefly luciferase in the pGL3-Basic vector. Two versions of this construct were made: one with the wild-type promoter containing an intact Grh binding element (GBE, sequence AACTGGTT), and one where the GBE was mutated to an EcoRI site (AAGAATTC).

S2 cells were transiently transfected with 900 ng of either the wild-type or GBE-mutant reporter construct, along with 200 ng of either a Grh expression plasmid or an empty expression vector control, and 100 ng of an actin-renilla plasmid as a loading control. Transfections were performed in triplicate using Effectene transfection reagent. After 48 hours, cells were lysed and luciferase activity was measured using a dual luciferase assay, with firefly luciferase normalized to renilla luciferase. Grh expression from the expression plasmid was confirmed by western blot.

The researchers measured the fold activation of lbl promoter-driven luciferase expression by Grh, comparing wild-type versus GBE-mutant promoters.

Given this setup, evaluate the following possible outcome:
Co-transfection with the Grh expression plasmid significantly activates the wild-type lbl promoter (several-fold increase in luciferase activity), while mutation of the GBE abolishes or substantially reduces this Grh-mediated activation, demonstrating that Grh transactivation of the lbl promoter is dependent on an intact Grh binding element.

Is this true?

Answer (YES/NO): YES